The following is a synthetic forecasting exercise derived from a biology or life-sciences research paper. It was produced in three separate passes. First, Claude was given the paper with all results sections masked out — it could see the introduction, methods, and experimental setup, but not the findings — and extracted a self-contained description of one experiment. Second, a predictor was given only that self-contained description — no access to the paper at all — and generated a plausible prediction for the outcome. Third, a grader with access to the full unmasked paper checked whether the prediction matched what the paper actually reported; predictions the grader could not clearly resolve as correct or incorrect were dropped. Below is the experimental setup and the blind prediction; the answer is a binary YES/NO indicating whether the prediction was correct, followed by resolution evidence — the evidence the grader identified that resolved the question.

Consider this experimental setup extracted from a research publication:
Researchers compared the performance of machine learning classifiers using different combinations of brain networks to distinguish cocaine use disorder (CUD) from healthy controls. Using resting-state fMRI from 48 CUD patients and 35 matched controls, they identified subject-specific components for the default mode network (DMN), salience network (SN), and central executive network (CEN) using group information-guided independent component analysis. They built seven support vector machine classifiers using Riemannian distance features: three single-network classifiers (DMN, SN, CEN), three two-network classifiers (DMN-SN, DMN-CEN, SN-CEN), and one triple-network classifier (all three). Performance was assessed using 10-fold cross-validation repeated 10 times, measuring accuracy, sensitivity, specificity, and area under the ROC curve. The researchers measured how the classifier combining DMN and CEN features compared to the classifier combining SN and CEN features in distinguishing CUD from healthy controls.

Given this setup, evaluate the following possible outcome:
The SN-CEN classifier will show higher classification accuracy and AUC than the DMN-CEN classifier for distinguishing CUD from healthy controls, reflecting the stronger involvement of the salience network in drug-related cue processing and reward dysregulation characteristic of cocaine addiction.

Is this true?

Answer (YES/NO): YES